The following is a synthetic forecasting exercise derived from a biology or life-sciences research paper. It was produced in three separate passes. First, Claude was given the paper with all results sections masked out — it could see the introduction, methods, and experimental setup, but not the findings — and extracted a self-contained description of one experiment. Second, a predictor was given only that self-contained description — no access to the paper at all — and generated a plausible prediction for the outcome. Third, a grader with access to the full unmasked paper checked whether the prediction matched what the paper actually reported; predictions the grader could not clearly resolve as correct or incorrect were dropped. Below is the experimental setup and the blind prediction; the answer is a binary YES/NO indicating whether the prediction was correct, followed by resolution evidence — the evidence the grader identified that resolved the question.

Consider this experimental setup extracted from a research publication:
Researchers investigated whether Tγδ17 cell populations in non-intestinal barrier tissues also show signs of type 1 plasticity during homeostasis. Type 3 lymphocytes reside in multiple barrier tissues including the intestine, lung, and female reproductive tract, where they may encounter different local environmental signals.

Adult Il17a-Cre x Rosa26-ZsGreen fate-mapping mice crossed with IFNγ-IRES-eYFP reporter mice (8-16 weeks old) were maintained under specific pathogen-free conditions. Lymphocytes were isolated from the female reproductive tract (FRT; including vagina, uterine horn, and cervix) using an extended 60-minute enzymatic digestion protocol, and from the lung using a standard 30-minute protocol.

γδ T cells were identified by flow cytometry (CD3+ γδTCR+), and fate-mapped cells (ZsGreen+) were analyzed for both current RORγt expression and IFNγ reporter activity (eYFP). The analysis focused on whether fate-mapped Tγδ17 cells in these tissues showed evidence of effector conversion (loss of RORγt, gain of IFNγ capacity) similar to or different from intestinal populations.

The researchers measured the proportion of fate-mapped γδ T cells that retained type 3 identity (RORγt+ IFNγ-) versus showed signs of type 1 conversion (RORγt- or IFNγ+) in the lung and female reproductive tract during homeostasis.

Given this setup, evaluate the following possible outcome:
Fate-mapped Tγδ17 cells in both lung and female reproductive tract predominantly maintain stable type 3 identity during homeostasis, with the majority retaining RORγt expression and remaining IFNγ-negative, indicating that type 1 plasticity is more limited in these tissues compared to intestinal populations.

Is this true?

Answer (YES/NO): NO